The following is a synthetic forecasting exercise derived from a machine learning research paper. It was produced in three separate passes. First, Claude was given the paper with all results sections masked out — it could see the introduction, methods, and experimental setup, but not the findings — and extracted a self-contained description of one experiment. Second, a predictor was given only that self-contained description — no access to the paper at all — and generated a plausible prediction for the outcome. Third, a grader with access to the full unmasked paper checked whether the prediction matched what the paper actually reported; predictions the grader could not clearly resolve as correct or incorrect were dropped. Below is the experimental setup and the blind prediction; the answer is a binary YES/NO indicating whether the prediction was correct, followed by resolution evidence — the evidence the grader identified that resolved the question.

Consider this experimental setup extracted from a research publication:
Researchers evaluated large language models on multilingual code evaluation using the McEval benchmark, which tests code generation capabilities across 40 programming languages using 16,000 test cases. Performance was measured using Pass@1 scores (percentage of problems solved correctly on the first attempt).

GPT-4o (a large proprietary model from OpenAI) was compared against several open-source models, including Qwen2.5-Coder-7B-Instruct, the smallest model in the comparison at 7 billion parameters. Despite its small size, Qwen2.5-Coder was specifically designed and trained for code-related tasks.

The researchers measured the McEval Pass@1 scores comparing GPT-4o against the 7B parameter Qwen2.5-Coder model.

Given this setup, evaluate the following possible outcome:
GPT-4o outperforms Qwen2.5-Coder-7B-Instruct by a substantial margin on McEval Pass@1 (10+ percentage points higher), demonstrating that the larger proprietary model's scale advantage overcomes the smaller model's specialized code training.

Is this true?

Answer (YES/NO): YES